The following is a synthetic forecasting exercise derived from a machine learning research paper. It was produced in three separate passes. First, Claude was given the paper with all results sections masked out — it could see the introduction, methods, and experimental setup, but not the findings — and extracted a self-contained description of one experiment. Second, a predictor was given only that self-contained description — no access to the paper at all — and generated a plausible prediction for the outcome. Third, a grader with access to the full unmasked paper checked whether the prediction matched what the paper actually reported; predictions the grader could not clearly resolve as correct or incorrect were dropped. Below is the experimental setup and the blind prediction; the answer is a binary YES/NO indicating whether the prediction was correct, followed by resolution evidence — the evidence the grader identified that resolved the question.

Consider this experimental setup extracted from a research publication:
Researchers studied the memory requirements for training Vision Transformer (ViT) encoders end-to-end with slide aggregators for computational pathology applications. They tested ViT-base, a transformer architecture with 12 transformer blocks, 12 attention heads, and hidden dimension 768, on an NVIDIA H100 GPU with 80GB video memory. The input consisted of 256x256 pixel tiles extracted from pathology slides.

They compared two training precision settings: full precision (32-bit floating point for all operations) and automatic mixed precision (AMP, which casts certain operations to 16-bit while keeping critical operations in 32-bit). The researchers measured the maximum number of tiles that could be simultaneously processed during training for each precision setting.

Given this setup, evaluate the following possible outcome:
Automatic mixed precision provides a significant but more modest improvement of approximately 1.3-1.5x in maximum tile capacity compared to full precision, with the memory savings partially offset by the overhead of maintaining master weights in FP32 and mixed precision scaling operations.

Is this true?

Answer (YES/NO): YES